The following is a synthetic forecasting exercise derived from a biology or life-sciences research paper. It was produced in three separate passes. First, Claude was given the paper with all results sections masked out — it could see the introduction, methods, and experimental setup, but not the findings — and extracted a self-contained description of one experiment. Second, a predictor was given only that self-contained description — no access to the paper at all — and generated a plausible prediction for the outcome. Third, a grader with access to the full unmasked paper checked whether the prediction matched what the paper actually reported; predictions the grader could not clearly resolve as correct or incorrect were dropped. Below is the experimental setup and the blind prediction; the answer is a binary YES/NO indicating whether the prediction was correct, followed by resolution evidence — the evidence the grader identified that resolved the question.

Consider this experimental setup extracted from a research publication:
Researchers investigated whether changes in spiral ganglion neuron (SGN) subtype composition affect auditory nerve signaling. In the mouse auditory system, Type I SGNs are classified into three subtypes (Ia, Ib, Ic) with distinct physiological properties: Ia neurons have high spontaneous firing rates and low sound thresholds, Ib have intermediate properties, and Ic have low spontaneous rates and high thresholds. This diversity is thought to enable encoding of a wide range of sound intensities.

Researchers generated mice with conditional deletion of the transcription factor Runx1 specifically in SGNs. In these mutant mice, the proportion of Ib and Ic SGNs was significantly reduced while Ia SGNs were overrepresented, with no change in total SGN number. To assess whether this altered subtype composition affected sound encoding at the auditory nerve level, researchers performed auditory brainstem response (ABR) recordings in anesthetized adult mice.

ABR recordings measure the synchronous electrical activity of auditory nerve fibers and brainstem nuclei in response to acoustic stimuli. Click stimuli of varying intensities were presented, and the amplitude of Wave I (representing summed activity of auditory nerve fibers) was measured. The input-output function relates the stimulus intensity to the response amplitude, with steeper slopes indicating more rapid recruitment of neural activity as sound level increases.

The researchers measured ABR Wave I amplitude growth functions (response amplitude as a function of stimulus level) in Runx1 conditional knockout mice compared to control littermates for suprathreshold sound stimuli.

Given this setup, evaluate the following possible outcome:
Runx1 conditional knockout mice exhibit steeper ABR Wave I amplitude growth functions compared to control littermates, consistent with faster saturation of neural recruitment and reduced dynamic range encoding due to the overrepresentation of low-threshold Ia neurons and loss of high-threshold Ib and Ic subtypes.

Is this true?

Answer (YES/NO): NO